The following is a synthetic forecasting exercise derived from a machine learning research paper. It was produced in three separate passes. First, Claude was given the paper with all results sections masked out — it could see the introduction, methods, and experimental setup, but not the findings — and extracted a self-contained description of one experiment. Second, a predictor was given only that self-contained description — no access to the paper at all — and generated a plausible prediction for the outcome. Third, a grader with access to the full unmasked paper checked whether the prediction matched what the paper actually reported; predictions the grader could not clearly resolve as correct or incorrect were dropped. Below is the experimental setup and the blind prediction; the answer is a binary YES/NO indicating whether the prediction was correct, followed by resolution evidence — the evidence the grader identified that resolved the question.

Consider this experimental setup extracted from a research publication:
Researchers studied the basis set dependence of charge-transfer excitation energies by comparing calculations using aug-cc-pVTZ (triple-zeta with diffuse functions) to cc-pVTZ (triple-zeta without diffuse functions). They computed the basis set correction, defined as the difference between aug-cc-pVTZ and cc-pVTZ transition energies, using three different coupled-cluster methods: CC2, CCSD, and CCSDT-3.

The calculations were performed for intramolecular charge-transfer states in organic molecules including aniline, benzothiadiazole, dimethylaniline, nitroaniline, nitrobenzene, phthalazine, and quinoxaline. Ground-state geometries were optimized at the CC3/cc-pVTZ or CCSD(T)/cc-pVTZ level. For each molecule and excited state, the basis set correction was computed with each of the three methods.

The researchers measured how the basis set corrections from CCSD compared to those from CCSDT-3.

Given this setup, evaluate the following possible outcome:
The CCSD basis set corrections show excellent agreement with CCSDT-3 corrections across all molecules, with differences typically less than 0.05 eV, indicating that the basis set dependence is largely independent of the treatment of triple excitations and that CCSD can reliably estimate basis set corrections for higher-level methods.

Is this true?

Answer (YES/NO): YES